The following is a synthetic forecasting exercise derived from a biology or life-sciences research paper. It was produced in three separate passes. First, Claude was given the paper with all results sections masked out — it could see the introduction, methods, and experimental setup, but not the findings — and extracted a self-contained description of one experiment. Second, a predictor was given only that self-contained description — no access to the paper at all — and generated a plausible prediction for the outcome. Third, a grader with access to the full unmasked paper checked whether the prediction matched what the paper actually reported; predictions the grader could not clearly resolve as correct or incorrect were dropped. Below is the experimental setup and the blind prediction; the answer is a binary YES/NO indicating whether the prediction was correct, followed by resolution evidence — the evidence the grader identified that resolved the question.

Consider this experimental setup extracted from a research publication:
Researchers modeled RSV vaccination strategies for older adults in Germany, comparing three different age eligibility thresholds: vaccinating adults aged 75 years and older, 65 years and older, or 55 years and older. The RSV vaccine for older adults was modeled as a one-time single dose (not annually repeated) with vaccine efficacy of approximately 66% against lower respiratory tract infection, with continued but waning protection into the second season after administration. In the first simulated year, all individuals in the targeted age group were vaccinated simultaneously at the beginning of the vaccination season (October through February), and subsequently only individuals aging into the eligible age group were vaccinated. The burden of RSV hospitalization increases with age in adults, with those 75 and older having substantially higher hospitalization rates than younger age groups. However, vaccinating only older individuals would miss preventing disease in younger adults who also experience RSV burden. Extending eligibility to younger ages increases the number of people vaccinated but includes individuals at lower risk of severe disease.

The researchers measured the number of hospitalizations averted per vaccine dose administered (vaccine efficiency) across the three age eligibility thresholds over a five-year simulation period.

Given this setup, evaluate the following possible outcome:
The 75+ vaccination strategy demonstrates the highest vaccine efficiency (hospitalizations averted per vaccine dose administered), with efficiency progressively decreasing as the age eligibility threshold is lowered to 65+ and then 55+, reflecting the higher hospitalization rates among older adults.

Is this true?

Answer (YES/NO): YES